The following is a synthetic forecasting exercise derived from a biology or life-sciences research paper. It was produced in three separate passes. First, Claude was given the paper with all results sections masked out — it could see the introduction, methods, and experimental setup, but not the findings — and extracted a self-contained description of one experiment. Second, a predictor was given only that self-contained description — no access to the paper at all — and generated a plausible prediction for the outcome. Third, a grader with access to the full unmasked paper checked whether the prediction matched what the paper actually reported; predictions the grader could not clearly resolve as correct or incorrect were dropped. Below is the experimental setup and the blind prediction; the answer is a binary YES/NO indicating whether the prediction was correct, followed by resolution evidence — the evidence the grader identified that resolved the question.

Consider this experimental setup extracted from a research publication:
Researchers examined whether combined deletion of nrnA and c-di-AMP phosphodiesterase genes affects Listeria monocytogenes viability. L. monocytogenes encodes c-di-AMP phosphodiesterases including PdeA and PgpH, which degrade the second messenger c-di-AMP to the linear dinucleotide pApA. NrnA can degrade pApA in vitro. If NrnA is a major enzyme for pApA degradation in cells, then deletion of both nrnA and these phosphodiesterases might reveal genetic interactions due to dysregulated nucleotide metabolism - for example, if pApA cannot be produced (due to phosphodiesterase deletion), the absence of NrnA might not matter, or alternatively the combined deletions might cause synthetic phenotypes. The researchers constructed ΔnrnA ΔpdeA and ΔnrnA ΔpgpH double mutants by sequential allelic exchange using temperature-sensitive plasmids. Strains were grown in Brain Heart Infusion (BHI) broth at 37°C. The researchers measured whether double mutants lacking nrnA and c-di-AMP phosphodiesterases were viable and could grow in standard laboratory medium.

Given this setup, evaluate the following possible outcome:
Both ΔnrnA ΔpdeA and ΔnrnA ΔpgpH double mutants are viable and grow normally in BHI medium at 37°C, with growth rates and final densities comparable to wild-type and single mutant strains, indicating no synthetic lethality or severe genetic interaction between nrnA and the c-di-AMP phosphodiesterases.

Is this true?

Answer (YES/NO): YES